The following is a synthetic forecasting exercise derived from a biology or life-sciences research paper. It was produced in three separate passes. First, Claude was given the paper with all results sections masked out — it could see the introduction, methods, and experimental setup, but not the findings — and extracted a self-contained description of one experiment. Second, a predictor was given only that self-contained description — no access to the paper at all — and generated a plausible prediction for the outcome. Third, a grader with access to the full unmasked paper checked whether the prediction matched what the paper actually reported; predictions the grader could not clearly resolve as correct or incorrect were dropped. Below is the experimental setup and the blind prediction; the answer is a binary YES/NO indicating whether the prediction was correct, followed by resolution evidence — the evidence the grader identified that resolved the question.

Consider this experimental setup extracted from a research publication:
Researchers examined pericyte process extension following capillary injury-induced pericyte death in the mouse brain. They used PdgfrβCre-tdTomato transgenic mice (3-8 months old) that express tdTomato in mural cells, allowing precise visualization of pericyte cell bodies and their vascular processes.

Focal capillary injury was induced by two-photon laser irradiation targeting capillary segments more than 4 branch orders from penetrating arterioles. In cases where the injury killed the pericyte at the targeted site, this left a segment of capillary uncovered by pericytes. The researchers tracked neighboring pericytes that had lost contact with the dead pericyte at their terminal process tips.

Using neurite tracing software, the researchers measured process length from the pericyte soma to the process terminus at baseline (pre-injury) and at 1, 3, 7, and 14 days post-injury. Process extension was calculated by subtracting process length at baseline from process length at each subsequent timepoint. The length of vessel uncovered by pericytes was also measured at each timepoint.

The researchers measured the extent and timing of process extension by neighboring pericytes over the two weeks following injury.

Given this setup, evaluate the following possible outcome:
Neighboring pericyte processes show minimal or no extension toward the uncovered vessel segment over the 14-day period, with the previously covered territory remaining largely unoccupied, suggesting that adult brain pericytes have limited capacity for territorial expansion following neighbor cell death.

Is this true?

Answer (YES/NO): NO